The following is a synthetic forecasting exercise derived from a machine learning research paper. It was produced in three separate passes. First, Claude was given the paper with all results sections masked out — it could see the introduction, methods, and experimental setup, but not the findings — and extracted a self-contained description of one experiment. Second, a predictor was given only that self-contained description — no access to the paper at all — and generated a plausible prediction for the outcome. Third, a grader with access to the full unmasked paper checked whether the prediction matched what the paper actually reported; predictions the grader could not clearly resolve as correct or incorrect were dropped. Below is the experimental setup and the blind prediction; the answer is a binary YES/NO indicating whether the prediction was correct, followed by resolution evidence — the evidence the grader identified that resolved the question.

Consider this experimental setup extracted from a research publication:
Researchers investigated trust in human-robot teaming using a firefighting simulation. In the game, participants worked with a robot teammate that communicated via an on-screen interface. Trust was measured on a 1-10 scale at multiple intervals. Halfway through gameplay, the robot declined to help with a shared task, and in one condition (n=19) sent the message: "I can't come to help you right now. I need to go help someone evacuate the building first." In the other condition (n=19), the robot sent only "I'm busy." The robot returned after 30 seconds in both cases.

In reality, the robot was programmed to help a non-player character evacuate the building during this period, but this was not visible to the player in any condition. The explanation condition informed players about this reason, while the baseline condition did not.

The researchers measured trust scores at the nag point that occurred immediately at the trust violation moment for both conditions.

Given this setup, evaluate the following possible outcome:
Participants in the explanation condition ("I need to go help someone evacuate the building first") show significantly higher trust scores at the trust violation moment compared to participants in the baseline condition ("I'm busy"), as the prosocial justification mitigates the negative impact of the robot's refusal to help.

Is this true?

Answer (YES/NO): NO